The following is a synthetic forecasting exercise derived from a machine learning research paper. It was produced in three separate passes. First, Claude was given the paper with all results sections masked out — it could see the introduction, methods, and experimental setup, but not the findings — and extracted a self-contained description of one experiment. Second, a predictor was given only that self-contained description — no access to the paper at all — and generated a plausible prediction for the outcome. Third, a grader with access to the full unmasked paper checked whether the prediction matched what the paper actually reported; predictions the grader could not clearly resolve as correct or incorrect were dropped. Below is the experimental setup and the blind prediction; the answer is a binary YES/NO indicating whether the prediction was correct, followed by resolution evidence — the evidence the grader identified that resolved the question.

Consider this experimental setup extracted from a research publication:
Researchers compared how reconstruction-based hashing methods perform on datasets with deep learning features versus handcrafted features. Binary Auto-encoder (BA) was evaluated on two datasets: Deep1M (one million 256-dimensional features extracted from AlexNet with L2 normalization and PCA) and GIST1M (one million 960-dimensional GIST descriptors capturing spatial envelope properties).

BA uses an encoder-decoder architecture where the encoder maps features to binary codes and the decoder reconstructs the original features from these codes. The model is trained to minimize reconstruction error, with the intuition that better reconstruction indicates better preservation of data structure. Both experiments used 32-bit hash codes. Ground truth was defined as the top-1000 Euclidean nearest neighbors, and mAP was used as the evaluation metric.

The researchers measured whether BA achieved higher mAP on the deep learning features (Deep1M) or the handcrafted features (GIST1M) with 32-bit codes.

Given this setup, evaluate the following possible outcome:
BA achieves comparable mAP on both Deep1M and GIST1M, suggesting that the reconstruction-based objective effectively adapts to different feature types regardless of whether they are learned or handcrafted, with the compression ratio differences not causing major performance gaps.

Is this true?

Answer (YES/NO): NO